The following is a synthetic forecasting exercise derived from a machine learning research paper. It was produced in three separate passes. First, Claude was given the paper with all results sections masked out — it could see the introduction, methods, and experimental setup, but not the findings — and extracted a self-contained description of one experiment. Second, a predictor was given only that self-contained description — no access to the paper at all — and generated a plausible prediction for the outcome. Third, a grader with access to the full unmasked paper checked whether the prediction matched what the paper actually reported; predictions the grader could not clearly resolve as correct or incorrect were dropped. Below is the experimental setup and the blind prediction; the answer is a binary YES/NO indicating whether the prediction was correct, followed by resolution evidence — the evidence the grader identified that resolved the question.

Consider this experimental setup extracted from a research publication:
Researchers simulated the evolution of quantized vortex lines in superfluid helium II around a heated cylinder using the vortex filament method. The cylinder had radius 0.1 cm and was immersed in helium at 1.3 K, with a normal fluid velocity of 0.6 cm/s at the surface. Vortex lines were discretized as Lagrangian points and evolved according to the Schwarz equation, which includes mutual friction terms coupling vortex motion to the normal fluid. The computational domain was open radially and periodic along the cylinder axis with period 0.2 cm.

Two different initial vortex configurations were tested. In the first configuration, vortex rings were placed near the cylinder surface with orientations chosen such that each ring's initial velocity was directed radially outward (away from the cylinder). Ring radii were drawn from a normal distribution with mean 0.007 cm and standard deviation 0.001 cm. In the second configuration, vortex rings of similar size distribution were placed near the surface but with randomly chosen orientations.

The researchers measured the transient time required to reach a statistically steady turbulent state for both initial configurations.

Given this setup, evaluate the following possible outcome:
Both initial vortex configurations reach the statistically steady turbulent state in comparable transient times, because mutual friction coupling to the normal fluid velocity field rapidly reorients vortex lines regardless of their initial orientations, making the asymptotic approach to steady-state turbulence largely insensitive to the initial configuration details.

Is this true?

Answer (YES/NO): NO